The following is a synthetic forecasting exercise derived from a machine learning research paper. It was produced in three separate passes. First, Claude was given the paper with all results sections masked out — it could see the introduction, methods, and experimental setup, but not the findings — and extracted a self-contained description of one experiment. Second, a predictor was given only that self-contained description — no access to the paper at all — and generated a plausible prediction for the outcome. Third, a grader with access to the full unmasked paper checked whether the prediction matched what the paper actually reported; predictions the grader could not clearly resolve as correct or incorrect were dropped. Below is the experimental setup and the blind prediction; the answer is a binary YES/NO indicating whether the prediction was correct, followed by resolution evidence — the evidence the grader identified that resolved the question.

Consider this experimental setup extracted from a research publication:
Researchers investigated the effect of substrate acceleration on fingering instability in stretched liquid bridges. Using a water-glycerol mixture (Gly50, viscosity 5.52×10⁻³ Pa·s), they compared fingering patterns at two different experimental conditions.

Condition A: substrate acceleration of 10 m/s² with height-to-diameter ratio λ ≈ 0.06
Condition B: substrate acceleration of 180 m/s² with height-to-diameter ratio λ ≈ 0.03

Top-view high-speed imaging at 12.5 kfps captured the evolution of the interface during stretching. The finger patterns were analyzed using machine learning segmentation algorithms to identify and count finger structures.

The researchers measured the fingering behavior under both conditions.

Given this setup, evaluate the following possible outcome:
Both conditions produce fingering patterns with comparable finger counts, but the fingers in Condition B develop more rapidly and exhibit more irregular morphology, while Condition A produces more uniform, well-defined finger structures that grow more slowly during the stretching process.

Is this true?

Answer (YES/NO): NO